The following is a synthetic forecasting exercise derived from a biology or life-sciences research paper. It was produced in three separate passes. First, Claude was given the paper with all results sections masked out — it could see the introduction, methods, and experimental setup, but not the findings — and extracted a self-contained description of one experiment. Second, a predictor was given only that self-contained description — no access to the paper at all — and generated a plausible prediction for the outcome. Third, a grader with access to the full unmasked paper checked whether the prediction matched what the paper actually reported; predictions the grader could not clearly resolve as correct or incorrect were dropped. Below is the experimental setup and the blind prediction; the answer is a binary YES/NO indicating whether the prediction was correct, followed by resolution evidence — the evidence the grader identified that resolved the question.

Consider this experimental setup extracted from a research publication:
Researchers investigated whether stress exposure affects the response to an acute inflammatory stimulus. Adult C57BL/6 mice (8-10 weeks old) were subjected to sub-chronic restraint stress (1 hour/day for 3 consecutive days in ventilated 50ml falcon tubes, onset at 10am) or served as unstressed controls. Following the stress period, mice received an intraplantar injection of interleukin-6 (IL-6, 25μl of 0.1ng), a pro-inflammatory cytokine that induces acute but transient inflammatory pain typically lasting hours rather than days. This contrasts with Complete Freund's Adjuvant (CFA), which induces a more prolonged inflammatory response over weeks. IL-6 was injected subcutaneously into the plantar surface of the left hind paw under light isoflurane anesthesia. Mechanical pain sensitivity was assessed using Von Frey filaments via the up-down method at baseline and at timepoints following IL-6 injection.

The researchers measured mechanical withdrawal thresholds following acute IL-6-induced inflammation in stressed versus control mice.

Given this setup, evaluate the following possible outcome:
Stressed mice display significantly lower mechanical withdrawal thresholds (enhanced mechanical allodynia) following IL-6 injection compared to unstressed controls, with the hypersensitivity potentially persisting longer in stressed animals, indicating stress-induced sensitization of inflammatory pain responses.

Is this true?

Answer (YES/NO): YES